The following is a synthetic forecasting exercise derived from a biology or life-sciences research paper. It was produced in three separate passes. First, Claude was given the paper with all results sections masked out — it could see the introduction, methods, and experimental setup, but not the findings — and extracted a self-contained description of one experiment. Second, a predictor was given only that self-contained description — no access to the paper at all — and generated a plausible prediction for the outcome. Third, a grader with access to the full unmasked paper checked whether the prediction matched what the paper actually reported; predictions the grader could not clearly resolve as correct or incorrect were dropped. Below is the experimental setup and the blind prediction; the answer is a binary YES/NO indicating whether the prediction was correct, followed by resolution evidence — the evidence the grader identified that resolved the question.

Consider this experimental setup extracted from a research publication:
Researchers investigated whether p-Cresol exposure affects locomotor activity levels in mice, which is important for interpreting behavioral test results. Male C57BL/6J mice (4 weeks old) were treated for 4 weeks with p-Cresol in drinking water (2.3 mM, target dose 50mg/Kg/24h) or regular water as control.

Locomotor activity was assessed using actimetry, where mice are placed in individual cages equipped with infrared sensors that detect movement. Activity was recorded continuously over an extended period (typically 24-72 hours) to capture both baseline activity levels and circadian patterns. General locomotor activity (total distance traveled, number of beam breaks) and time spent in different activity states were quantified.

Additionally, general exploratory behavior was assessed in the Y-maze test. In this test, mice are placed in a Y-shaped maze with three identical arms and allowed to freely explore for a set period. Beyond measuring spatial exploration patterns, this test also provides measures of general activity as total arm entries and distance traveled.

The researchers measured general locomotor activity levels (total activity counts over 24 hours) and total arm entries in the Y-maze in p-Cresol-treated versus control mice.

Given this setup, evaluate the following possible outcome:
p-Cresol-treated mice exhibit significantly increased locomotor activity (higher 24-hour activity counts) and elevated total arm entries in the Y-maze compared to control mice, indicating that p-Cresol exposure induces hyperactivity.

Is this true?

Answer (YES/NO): NO